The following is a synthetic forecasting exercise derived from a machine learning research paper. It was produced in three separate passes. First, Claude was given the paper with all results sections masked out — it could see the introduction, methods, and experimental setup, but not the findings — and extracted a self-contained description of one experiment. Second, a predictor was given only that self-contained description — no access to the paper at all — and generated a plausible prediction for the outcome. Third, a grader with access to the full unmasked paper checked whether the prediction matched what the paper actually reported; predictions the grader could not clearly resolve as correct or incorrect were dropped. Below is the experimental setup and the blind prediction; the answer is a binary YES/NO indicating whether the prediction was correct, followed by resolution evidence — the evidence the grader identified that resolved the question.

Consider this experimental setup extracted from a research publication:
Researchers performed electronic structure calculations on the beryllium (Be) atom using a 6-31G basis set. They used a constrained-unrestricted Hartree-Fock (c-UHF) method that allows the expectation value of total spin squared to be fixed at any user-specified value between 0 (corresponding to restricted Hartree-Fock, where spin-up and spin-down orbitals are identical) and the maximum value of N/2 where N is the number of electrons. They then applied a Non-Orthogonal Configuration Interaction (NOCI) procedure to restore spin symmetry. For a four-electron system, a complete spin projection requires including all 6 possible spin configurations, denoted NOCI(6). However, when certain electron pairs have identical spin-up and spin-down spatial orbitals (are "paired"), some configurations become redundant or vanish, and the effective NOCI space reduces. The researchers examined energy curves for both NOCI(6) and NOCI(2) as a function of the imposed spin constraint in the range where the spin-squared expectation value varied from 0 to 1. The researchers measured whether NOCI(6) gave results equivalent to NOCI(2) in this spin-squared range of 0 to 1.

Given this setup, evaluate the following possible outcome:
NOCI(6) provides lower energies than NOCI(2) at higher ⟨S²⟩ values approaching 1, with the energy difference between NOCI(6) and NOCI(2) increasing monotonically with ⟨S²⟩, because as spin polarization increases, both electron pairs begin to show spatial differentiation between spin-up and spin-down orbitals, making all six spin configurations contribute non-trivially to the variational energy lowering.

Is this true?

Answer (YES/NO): NO